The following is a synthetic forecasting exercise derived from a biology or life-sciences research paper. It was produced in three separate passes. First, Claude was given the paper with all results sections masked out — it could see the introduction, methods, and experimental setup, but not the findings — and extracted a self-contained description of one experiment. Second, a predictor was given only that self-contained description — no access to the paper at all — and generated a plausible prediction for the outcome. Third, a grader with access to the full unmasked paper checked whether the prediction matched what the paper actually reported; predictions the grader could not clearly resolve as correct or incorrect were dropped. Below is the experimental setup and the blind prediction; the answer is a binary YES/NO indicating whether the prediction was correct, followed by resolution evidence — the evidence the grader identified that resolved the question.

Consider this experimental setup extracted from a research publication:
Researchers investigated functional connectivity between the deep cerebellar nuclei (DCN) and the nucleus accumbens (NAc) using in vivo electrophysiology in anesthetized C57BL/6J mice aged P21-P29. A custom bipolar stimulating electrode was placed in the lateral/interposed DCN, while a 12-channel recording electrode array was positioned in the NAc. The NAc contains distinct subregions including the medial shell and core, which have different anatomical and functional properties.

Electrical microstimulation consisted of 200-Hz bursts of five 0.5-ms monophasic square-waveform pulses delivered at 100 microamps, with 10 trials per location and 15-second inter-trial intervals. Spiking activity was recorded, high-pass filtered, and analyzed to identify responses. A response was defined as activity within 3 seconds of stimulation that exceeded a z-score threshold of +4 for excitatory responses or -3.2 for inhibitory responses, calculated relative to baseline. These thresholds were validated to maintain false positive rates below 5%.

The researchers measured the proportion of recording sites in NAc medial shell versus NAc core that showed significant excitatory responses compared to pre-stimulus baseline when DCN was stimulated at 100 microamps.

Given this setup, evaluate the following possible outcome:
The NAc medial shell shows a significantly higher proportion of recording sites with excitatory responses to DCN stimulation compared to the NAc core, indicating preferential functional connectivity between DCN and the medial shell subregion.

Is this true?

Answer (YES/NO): NO